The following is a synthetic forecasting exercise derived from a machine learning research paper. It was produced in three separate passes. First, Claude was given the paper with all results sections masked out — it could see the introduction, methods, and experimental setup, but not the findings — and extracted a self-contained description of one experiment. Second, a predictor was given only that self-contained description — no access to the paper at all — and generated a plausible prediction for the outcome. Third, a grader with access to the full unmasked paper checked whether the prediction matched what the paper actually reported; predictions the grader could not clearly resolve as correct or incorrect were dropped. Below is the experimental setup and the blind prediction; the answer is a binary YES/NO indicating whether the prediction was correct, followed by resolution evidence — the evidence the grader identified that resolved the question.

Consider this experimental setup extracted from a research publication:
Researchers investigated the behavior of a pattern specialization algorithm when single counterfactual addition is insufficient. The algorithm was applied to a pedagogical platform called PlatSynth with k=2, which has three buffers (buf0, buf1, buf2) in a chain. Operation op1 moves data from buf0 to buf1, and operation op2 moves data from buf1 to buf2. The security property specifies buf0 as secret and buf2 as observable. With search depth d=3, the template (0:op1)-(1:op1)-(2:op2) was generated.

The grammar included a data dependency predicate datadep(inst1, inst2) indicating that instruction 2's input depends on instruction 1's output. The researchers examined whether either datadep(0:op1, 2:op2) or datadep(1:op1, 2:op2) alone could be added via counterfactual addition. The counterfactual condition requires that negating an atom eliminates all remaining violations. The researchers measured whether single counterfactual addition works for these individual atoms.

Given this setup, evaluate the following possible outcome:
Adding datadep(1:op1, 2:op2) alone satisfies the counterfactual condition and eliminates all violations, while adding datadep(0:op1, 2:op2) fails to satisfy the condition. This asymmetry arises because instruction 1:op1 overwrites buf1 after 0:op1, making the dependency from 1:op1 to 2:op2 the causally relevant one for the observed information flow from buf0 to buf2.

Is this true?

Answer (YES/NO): NO